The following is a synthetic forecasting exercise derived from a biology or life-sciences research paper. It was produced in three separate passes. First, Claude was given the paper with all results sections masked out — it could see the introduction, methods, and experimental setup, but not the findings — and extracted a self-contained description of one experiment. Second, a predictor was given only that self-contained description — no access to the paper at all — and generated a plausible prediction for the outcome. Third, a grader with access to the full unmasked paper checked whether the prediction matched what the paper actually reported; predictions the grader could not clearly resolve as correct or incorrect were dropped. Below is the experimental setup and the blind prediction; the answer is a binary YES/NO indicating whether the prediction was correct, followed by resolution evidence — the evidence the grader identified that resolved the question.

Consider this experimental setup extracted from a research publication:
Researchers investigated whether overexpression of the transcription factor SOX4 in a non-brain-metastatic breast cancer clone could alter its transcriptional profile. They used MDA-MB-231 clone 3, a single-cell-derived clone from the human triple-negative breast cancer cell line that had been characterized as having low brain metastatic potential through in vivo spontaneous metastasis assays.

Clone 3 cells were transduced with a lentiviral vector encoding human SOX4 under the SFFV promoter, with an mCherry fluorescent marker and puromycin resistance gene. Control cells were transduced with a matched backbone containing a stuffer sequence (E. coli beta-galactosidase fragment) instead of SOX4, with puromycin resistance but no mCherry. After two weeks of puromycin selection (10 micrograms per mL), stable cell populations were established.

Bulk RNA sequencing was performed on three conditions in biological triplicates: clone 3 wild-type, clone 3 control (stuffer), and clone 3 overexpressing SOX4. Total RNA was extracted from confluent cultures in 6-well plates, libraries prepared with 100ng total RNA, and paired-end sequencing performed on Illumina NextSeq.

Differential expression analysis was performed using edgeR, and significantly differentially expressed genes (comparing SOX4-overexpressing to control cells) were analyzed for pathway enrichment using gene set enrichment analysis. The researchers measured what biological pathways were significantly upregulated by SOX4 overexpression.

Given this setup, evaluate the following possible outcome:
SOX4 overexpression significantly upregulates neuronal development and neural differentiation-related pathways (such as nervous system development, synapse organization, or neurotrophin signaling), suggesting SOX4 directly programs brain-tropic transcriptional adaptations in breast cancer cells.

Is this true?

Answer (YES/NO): YES